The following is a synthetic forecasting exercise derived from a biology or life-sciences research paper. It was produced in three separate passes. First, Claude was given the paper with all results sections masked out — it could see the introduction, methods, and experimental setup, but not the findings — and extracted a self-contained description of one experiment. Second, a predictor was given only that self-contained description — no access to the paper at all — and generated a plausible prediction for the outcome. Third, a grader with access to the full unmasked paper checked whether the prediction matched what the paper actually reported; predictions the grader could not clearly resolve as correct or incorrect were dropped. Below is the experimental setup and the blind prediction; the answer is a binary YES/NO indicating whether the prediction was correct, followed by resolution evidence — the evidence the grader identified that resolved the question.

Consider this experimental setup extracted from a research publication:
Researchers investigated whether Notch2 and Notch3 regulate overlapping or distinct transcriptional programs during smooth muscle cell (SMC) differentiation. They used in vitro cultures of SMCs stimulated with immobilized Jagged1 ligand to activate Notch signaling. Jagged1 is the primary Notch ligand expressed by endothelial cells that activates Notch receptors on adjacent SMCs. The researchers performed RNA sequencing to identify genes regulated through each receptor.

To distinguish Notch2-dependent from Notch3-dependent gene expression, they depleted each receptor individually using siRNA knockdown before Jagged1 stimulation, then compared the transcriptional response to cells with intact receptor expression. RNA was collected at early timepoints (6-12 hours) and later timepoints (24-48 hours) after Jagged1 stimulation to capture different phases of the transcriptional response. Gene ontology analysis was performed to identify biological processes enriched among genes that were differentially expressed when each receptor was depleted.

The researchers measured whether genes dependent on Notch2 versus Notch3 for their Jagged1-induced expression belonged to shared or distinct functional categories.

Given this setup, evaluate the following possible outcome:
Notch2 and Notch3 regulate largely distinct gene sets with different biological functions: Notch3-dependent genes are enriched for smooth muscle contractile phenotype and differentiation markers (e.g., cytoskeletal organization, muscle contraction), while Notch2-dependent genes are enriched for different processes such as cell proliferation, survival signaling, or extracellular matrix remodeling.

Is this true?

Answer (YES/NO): NO